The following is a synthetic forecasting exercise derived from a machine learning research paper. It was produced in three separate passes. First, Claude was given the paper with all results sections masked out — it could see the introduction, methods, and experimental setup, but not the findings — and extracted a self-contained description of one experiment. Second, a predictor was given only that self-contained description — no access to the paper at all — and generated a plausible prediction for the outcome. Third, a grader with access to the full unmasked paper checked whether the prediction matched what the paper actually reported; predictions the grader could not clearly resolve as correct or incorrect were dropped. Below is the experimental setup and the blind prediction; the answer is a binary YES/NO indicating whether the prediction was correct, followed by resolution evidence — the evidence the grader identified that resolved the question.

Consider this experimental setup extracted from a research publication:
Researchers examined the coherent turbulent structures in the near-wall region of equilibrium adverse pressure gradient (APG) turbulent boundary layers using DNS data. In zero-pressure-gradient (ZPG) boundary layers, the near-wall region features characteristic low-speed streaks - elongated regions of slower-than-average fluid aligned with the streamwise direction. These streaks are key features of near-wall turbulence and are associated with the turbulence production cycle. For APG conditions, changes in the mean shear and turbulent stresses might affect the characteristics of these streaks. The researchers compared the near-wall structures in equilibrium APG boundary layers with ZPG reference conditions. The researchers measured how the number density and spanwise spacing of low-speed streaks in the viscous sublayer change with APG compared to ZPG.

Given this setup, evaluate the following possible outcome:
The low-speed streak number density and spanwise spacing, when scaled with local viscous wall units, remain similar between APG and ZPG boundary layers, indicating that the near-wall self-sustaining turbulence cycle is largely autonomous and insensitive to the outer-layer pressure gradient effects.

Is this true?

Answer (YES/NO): NO